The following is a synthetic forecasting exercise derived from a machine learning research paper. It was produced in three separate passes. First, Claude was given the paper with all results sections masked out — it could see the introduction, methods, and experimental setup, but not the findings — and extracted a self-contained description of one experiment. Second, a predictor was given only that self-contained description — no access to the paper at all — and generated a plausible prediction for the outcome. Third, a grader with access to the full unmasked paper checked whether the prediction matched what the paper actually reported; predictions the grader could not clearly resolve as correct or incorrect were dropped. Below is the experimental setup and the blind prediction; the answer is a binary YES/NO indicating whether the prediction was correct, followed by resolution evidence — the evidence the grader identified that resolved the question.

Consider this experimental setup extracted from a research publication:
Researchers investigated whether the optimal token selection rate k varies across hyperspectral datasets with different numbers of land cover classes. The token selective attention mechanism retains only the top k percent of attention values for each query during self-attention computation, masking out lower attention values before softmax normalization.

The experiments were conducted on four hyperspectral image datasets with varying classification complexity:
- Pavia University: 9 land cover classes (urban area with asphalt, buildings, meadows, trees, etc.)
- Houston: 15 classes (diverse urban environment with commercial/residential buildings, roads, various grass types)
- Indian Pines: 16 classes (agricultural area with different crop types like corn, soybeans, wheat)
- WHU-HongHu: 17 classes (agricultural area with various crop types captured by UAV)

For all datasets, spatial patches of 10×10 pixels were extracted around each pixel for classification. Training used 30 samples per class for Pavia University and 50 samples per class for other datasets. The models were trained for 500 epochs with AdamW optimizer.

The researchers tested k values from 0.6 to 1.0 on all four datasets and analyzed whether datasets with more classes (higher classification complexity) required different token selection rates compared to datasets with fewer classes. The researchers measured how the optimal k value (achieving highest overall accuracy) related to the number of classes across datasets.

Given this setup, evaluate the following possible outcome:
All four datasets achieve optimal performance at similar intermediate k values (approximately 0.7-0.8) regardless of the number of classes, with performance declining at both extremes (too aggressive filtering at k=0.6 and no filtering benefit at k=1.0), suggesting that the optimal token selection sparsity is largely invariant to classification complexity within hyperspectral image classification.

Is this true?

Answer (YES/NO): NO